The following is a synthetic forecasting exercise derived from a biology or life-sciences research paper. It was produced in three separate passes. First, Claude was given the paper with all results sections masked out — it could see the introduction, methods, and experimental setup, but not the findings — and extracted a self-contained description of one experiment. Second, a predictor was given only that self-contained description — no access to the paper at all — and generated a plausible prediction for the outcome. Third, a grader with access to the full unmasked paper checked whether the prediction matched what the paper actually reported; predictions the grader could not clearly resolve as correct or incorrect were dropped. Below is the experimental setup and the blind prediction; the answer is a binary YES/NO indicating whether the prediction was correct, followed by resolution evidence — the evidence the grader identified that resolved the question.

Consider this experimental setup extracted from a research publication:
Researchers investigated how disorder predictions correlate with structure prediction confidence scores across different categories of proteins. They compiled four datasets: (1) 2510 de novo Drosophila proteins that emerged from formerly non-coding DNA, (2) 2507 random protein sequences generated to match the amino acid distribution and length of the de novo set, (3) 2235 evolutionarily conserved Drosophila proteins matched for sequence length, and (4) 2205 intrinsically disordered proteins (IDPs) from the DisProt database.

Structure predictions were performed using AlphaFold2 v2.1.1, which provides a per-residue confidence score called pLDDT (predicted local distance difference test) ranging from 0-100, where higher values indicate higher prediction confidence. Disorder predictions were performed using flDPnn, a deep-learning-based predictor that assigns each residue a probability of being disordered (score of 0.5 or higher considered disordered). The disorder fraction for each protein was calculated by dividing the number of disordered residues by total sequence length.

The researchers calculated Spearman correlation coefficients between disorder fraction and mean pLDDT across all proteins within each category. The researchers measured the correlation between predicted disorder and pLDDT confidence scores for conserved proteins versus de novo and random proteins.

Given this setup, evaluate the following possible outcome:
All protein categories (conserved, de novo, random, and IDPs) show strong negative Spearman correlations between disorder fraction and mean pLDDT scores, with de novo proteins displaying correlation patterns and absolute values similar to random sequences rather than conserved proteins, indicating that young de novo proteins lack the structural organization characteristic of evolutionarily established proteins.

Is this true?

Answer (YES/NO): NO